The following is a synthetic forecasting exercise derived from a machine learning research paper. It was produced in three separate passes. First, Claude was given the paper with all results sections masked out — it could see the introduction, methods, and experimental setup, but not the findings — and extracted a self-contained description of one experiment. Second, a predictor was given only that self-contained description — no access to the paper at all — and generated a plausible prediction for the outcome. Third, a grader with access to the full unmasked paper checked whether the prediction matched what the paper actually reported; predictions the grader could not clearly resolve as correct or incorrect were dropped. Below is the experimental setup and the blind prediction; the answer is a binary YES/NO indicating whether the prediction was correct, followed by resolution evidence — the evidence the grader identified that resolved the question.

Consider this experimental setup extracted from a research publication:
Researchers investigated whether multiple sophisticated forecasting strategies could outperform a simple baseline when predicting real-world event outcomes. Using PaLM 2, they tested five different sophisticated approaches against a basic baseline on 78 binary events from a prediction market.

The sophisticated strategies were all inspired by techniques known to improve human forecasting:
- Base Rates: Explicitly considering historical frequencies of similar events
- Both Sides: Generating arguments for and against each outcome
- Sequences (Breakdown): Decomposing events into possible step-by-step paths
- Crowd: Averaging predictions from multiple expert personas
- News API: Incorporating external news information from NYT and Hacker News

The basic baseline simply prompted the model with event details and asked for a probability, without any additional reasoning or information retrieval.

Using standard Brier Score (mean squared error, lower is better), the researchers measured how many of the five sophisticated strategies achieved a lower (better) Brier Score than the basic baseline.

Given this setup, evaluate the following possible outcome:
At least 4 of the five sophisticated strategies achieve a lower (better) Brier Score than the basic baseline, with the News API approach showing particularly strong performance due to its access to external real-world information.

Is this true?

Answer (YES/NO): NO